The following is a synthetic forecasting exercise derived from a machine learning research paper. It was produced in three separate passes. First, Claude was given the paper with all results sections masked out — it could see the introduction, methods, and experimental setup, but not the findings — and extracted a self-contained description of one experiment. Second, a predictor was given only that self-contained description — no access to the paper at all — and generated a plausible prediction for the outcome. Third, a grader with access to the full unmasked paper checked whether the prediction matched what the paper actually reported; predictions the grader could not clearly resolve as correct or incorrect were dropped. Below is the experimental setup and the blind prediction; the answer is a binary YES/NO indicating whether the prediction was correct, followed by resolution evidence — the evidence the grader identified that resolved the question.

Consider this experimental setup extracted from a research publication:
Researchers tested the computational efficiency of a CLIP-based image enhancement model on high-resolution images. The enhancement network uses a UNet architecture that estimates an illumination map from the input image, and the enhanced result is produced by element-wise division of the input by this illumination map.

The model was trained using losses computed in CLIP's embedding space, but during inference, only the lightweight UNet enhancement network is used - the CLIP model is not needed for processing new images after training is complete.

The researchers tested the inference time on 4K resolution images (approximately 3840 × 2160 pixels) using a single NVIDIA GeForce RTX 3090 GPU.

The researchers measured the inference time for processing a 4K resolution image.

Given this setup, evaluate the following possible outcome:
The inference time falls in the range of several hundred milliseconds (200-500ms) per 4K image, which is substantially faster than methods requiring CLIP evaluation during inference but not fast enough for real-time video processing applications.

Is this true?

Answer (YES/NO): YES